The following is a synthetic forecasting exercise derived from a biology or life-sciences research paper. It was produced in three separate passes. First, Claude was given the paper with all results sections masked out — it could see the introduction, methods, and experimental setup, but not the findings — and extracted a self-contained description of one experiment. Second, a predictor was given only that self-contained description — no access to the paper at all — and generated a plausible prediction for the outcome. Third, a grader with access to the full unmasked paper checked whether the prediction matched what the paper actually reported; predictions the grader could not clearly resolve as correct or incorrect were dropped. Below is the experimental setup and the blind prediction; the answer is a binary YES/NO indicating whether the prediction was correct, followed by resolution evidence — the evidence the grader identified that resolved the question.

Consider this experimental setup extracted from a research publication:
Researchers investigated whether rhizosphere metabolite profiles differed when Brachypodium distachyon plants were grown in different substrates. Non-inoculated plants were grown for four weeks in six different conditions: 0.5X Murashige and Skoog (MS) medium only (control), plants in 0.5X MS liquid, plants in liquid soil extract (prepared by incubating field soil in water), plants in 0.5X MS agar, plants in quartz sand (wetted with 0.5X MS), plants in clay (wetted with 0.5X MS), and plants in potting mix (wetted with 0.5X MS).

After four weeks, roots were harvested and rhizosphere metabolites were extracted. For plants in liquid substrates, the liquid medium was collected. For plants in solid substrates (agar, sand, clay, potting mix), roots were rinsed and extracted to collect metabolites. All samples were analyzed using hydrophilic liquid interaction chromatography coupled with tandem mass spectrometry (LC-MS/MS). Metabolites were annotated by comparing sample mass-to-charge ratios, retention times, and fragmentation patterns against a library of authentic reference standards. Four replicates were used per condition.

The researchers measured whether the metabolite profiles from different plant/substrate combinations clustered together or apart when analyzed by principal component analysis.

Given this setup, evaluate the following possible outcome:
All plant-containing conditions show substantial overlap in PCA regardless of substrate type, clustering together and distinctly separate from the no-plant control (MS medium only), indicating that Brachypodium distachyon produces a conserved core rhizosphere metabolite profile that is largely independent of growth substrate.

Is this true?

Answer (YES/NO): NO